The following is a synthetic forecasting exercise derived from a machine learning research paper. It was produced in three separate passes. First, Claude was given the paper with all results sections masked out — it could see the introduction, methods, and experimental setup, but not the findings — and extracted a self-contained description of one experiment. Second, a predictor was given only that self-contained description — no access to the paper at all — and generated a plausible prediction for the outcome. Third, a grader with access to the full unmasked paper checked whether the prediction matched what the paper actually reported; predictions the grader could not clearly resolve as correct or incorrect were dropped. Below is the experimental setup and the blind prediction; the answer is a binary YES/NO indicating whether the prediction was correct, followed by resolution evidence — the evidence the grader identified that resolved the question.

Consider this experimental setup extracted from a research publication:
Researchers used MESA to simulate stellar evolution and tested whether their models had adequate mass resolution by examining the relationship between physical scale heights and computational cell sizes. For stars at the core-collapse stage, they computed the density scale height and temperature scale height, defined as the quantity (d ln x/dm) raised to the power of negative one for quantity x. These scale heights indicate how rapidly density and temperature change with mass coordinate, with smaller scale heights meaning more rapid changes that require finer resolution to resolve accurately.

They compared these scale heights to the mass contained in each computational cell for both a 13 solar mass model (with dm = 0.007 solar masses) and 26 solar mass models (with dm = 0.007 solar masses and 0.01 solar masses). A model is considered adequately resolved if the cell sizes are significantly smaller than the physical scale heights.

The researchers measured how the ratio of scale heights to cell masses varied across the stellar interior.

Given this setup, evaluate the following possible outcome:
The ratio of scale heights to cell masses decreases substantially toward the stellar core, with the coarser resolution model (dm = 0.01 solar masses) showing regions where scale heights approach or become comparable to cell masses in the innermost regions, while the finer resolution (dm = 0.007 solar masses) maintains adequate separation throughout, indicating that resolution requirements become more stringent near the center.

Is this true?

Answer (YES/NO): NO